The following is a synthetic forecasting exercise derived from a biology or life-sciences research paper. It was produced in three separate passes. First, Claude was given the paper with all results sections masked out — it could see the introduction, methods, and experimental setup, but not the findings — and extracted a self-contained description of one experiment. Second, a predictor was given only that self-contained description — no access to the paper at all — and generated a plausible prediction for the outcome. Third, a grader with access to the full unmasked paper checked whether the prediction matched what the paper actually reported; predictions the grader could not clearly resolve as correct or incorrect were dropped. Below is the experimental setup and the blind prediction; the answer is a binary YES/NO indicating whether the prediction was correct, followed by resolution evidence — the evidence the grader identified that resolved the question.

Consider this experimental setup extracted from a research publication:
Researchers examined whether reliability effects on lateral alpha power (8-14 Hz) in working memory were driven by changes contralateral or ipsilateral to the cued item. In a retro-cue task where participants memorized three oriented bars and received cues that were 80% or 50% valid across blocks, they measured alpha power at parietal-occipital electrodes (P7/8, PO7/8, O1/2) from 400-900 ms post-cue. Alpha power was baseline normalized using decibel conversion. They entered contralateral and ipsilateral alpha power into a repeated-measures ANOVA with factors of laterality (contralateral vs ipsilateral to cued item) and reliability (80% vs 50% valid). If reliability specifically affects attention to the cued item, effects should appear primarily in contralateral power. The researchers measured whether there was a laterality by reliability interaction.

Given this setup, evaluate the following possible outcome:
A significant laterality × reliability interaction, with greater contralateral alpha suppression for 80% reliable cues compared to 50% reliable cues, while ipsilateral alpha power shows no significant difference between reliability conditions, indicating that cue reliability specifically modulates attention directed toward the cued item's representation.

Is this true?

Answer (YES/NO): YES